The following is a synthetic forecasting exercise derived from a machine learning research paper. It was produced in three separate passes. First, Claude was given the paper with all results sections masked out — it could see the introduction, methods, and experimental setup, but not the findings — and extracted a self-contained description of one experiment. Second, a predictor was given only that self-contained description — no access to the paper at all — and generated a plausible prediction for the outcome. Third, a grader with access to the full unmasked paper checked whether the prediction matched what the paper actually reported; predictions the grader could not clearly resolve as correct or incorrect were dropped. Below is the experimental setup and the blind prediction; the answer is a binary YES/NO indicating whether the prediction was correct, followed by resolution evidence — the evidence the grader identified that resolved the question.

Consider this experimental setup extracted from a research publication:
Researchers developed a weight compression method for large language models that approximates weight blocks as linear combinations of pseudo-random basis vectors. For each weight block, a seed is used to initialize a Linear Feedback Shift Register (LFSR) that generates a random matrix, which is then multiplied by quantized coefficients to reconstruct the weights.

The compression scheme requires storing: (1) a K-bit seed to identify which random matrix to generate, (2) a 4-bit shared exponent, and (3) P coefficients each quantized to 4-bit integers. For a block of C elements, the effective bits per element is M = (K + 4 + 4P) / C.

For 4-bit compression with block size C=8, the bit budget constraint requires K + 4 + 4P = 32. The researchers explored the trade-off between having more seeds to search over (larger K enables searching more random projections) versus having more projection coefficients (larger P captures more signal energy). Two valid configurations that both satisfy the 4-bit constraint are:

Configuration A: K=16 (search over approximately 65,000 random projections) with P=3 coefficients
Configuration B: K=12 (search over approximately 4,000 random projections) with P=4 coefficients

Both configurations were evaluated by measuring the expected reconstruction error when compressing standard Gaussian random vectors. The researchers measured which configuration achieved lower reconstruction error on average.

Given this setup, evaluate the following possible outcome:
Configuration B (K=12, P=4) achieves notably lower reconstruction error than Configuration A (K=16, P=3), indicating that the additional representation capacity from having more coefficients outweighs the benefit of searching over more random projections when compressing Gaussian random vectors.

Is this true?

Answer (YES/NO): NO